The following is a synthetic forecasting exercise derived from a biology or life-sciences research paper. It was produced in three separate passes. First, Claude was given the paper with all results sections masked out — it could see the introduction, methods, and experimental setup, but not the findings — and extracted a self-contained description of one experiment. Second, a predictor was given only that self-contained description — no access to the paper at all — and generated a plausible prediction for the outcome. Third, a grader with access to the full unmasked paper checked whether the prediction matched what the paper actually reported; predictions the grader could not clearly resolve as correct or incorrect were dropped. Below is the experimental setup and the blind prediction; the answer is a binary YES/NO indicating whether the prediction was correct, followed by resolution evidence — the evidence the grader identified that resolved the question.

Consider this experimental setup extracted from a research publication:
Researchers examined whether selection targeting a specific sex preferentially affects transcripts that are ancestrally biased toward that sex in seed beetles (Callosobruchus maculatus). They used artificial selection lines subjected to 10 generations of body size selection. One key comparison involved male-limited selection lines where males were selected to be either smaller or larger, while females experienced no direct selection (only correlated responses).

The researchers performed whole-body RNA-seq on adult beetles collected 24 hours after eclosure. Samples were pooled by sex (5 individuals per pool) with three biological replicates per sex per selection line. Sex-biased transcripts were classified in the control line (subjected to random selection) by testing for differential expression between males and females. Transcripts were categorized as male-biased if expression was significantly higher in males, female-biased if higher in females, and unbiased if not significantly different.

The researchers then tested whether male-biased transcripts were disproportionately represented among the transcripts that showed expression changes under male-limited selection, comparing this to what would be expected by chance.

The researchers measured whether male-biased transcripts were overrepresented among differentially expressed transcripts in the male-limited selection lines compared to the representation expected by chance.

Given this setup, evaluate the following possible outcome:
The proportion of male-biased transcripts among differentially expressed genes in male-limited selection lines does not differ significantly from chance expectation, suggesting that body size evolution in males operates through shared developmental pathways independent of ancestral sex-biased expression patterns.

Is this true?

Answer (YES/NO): NO